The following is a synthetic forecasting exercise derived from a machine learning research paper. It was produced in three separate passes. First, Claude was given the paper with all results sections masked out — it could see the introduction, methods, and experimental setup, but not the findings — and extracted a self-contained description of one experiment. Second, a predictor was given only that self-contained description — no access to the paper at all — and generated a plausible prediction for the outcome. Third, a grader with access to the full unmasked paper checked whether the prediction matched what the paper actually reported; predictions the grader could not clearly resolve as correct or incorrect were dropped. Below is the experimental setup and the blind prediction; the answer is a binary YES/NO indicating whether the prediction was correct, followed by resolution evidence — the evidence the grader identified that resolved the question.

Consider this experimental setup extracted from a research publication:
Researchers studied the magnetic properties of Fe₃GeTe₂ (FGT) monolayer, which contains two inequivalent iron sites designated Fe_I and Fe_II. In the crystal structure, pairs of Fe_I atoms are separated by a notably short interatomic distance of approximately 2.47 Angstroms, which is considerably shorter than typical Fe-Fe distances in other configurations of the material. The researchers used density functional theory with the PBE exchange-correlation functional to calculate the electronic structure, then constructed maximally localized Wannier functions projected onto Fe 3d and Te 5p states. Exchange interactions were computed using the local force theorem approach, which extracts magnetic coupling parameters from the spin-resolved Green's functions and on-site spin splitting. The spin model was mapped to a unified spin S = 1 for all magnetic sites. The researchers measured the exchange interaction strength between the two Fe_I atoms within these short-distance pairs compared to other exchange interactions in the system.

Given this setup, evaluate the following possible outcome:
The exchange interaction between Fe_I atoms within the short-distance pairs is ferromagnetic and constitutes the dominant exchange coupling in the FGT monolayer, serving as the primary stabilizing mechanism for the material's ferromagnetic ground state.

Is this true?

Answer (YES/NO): NO